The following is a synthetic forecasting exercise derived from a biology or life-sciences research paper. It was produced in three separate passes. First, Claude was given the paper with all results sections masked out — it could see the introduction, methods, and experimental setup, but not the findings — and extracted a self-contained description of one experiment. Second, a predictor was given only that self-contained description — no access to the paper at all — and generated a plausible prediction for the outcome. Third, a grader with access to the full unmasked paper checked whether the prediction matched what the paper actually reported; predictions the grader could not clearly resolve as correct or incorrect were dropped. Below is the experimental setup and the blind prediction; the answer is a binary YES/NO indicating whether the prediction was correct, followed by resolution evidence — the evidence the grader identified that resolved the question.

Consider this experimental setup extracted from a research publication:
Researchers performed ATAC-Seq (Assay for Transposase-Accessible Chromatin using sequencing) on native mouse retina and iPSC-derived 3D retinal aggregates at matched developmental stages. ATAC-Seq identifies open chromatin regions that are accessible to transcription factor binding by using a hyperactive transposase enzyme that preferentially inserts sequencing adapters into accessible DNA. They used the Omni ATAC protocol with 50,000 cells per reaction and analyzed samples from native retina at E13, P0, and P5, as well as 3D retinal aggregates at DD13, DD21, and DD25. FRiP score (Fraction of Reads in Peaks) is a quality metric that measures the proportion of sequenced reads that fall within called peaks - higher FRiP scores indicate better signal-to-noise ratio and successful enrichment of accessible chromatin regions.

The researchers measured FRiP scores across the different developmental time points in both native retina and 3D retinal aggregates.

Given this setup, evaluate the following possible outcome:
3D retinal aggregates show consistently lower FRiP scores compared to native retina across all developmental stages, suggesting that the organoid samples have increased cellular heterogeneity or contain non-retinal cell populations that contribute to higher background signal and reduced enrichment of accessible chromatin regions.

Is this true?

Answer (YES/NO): NO